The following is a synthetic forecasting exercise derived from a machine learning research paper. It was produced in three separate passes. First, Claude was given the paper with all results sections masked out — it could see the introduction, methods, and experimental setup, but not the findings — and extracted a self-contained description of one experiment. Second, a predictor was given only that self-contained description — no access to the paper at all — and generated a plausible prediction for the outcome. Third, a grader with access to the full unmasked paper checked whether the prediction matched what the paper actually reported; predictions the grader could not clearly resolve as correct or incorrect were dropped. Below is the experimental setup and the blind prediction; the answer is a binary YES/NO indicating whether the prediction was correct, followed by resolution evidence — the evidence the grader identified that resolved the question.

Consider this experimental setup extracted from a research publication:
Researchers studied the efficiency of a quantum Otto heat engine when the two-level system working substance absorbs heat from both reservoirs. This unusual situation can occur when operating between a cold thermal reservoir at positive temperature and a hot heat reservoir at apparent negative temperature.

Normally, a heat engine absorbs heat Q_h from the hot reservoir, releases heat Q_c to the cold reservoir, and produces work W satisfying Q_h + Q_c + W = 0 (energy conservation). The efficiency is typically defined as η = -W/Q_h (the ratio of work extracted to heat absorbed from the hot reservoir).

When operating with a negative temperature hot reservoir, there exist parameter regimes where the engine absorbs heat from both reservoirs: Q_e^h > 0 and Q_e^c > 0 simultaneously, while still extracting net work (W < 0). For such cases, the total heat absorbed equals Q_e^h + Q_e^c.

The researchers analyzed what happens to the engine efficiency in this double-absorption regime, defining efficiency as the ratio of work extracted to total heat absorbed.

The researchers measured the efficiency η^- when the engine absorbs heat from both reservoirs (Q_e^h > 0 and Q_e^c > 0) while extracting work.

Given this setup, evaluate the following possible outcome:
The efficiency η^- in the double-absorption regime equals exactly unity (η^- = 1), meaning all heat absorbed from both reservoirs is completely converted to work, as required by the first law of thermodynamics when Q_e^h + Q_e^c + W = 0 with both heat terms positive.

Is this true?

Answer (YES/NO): YES